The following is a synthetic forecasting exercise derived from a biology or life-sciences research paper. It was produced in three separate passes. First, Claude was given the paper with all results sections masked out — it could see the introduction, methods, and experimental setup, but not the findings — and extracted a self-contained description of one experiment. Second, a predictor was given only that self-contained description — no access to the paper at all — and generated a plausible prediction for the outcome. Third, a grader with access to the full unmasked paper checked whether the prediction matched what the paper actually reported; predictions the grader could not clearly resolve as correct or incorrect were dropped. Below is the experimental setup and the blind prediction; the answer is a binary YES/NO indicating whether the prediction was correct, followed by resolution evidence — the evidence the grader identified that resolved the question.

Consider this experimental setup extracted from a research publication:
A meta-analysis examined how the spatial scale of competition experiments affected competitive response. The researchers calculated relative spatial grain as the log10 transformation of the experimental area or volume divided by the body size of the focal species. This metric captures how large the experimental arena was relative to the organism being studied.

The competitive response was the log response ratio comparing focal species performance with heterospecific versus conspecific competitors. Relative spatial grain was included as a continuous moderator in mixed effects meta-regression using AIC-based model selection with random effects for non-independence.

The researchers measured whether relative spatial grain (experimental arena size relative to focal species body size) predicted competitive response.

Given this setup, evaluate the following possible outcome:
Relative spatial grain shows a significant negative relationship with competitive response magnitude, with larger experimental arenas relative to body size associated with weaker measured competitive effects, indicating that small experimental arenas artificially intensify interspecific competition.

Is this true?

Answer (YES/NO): NO